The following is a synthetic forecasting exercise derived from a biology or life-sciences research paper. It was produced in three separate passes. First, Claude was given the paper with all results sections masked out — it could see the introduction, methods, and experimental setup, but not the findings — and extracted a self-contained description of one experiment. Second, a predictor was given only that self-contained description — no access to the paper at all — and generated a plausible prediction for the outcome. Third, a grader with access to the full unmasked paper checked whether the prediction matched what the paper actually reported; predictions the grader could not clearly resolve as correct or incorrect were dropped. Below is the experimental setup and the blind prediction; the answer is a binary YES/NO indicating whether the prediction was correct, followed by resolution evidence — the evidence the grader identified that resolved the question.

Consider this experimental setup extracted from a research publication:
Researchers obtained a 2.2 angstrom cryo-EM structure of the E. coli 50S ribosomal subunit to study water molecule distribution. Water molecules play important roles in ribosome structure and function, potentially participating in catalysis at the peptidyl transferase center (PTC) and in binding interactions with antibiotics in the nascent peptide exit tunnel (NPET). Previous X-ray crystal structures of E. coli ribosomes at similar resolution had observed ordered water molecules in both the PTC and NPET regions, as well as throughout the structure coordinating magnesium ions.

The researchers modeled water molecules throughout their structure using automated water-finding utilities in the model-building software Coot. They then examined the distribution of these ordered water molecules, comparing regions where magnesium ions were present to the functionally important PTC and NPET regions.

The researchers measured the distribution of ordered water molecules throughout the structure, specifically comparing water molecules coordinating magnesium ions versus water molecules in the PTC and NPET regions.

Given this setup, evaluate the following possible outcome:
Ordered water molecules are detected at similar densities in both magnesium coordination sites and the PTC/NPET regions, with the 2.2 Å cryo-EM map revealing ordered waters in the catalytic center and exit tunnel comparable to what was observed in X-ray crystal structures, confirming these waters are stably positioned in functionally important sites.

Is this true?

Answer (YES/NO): NO